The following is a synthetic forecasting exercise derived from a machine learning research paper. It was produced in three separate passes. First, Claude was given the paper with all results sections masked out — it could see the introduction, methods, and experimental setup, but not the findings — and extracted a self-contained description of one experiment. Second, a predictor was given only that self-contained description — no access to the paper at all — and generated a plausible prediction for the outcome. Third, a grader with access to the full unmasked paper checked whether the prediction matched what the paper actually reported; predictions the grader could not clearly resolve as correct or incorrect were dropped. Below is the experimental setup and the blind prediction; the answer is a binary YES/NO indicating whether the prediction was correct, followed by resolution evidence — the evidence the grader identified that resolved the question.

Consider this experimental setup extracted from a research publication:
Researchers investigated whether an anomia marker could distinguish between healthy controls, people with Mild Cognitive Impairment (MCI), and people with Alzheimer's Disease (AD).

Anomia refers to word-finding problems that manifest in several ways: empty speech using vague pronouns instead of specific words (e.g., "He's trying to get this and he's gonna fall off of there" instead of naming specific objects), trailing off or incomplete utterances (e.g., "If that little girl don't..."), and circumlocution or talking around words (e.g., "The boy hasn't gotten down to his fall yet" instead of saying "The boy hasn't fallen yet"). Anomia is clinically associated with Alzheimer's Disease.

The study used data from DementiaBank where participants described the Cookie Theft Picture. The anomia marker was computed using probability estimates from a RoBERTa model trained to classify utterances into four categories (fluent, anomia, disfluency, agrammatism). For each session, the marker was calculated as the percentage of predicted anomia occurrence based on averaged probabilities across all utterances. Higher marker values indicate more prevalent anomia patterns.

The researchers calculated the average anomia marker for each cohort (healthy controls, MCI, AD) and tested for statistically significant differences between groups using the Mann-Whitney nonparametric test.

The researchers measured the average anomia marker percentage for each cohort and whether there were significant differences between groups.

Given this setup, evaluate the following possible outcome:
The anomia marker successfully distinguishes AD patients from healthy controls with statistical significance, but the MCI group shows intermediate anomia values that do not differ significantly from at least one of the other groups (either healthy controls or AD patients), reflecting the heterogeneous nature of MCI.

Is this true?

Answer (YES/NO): YES